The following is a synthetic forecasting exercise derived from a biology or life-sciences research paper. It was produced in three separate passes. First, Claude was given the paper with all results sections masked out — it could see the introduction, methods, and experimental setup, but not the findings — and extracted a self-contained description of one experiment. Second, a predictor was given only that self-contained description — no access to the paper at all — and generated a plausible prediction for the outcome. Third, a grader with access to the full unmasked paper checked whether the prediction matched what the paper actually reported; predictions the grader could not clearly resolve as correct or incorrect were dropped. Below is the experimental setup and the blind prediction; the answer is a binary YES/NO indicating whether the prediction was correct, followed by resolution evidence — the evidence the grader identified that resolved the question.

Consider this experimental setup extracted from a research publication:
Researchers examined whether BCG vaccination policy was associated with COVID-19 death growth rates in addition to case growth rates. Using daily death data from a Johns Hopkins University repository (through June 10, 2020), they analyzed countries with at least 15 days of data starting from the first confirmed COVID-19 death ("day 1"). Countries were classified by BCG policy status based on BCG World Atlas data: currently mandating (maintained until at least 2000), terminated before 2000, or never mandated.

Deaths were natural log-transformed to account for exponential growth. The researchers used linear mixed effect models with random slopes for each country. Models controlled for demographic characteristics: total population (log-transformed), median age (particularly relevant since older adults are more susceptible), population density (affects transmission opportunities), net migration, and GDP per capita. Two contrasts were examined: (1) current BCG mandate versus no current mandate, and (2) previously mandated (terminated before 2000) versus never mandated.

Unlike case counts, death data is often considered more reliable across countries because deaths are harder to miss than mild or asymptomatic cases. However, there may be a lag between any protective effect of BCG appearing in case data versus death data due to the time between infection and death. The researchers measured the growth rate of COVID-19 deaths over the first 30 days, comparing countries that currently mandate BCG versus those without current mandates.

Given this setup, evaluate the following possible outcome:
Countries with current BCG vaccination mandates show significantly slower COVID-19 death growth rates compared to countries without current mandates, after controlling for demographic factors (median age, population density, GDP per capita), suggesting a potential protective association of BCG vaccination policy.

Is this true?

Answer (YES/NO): YES